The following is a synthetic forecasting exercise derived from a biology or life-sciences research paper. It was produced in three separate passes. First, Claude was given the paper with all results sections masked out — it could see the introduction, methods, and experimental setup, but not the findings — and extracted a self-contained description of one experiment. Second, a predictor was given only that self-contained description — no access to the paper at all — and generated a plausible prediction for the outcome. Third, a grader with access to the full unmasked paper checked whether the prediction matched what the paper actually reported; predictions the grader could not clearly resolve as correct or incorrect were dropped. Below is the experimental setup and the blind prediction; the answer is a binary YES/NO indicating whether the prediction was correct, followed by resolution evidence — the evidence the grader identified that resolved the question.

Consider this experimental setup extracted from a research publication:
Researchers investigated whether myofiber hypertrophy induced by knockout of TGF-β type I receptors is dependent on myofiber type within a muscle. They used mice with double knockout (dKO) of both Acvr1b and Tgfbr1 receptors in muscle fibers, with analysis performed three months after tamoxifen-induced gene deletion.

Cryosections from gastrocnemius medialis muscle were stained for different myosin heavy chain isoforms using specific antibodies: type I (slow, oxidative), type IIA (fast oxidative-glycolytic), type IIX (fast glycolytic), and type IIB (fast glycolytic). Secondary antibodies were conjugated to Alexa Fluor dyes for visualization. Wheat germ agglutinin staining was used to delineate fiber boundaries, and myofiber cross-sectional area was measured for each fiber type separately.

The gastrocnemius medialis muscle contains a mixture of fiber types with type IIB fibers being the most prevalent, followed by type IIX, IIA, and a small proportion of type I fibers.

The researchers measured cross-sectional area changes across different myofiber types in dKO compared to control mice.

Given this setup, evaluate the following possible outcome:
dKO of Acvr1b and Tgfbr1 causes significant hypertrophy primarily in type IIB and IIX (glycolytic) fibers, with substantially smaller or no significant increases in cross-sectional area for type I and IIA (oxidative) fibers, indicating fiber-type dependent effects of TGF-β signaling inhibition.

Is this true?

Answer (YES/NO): YES